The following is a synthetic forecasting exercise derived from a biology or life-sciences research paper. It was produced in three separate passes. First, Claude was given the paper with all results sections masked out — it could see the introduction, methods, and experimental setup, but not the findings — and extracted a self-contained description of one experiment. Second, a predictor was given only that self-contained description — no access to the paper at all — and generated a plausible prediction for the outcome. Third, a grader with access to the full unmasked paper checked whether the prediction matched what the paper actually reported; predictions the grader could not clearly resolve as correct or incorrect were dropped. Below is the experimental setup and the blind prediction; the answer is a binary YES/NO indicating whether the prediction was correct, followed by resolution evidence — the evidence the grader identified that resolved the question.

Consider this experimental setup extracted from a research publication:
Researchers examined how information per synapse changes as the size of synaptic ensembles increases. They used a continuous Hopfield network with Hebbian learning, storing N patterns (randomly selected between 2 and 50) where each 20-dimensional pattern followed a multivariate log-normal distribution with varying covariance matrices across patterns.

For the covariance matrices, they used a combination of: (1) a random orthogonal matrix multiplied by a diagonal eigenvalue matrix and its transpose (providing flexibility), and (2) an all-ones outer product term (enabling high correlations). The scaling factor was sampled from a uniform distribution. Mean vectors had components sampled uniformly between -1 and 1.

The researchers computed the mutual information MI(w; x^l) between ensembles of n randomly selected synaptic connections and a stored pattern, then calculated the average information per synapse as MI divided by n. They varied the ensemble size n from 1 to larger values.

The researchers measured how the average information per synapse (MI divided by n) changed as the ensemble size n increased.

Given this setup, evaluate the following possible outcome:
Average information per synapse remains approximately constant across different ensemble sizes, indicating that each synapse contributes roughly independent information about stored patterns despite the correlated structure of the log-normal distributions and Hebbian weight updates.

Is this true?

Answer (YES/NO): NO